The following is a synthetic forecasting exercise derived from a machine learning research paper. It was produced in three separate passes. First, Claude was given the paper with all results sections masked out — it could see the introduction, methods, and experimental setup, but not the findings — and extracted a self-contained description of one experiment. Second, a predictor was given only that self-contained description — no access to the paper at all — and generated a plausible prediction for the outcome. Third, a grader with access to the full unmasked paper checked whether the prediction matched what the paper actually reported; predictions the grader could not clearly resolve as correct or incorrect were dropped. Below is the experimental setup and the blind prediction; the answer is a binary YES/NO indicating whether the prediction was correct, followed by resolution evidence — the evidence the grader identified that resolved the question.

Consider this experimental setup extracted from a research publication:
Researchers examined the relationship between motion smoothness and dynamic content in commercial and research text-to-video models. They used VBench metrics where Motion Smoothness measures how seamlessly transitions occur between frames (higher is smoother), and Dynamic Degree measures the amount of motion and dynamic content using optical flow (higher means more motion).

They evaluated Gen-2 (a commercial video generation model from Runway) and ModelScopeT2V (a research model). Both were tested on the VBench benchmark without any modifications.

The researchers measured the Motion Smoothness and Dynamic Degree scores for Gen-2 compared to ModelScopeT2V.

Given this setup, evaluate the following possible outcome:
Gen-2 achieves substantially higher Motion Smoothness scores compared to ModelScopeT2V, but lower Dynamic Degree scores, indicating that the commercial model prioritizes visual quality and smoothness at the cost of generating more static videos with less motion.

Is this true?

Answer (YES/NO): YES